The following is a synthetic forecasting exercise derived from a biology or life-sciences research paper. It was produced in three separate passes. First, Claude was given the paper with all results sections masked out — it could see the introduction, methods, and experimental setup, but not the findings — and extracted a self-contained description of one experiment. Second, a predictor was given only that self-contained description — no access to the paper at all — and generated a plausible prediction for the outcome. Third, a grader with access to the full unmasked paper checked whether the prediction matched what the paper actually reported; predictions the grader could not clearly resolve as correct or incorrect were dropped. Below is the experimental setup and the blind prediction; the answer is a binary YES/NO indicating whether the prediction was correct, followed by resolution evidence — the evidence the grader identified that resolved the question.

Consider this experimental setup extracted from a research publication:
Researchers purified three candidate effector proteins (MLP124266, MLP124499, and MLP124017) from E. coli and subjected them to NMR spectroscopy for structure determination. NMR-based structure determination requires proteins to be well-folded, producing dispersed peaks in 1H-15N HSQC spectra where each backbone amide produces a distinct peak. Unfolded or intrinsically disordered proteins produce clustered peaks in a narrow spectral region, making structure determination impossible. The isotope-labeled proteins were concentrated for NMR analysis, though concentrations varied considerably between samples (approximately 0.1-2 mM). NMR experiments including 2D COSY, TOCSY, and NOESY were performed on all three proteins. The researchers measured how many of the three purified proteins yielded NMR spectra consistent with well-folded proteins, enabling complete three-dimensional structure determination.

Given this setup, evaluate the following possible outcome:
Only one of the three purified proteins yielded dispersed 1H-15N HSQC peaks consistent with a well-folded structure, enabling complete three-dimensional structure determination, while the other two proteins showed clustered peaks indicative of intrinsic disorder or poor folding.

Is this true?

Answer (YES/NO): NO